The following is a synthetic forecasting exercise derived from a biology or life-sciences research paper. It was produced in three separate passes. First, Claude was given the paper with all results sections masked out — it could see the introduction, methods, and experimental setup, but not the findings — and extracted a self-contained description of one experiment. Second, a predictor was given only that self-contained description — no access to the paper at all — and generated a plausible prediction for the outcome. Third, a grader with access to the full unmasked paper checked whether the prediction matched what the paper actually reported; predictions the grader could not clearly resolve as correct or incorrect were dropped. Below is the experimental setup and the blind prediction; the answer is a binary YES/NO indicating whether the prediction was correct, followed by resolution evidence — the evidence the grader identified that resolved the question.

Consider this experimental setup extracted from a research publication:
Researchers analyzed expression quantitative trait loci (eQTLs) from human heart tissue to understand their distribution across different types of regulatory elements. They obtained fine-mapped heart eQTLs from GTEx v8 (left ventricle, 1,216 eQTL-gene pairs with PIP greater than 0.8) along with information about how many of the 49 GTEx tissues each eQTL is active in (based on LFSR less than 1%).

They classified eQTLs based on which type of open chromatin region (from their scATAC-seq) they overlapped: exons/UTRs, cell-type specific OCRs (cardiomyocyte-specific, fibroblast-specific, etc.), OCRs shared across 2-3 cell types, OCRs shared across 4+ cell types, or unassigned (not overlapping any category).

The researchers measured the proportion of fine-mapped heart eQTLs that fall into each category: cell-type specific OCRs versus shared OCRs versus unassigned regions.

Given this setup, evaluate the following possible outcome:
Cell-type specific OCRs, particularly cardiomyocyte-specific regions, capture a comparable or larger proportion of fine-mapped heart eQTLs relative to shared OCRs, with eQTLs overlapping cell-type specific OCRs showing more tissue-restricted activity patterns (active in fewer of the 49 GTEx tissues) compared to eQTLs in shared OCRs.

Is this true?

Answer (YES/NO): NO